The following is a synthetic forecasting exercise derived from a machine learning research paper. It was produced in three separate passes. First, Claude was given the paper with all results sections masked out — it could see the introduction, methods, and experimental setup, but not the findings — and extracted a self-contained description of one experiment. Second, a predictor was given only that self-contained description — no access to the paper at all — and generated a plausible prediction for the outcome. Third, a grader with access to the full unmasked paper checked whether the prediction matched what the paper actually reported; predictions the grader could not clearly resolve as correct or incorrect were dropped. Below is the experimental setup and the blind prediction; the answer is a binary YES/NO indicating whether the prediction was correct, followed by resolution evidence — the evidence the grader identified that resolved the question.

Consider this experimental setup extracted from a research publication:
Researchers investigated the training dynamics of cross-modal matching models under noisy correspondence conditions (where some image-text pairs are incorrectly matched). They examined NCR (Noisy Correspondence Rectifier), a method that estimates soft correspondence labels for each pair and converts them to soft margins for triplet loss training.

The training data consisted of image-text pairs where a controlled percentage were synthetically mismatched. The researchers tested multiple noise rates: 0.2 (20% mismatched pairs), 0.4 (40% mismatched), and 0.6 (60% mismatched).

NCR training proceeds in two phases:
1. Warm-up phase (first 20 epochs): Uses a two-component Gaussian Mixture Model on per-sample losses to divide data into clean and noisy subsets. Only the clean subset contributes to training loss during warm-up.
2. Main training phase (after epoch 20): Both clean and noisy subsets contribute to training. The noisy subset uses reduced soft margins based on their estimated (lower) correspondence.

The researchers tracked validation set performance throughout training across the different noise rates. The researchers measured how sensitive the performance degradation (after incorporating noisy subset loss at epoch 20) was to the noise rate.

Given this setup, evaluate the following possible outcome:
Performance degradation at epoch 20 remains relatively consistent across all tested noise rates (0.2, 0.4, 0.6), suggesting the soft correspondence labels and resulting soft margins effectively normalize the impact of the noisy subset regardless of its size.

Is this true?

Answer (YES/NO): NO